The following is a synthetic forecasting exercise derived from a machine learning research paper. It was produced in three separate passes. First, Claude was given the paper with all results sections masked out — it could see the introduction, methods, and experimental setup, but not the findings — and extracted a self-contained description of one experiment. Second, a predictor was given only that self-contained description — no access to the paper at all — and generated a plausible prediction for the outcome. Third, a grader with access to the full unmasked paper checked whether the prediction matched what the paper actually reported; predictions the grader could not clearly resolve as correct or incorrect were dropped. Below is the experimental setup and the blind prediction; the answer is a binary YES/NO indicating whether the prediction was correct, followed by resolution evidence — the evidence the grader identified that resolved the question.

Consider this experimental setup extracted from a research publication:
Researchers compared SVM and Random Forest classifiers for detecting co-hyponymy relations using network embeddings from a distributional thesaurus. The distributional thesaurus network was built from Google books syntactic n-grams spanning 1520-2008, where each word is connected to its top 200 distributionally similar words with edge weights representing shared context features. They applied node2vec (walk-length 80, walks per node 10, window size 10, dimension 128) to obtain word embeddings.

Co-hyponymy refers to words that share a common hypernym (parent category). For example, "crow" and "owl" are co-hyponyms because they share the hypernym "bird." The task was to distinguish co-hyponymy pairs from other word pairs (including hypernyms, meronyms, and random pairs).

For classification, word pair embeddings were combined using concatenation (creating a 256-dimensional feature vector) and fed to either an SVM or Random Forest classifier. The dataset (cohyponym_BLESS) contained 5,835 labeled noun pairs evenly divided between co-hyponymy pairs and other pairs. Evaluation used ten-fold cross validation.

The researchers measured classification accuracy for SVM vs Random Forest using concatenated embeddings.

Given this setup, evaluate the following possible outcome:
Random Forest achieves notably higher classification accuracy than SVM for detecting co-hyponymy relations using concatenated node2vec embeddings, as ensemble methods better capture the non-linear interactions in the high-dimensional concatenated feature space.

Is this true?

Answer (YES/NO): YES